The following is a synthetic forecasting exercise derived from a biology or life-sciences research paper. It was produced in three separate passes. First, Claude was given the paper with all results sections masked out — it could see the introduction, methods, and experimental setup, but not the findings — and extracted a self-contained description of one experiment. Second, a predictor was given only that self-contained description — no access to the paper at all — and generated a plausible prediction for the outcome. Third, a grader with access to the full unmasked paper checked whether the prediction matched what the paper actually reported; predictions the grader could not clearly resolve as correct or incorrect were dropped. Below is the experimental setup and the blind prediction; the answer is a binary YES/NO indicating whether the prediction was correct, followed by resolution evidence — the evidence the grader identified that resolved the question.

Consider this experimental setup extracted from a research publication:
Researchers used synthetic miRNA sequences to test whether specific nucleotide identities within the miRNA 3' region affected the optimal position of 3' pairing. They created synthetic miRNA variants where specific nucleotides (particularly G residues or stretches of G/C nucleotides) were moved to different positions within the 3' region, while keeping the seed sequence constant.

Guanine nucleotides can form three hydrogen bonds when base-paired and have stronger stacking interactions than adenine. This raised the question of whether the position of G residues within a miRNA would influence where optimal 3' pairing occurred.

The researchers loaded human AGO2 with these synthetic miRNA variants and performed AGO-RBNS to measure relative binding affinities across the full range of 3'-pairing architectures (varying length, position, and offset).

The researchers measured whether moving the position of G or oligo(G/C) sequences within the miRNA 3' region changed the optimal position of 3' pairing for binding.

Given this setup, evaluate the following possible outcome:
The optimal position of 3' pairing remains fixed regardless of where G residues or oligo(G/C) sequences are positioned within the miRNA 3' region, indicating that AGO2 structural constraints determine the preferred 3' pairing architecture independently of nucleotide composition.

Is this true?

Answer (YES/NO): NO